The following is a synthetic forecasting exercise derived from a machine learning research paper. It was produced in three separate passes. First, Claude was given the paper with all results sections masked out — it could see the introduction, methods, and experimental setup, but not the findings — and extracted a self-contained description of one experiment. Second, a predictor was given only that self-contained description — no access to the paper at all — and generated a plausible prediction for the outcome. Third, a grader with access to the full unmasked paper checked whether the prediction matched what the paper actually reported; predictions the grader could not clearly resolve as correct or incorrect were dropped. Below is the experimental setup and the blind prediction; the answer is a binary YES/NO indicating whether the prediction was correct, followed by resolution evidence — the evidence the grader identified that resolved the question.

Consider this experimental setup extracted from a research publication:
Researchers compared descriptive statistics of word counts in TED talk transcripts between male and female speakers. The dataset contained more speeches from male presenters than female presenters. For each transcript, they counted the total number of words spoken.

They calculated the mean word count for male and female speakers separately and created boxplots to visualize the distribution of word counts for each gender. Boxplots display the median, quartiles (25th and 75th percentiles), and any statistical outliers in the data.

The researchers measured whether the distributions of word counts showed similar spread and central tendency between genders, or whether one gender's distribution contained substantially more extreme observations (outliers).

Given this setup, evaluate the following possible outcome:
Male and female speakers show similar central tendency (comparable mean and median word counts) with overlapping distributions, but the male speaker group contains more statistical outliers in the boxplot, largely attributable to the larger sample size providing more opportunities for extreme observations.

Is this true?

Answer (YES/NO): NO